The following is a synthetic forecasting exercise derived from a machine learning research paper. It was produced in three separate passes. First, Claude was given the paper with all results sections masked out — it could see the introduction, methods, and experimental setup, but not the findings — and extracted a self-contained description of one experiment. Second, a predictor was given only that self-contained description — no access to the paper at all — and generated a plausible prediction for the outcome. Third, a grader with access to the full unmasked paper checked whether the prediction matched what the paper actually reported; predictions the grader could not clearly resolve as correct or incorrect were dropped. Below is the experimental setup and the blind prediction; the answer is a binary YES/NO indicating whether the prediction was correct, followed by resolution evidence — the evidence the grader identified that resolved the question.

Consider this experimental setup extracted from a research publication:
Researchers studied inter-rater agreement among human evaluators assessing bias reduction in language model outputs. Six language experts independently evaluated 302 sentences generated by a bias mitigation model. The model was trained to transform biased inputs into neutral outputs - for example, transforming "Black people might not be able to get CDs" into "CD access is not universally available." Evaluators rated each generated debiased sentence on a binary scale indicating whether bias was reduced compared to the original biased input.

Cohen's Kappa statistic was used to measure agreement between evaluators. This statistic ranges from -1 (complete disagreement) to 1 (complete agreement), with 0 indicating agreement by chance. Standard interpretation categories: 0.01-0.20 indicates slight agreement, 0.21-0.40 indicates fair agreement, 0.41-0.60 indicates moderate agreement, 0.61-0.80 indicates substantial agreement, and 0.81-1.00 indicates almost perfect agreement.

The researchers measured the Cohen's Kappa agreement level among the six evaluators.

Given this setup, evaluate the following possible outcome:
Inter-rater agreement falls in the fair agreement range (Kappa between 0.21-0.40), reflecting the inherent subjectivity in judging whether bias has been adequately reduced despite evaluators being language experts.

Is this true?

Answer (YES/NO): NO